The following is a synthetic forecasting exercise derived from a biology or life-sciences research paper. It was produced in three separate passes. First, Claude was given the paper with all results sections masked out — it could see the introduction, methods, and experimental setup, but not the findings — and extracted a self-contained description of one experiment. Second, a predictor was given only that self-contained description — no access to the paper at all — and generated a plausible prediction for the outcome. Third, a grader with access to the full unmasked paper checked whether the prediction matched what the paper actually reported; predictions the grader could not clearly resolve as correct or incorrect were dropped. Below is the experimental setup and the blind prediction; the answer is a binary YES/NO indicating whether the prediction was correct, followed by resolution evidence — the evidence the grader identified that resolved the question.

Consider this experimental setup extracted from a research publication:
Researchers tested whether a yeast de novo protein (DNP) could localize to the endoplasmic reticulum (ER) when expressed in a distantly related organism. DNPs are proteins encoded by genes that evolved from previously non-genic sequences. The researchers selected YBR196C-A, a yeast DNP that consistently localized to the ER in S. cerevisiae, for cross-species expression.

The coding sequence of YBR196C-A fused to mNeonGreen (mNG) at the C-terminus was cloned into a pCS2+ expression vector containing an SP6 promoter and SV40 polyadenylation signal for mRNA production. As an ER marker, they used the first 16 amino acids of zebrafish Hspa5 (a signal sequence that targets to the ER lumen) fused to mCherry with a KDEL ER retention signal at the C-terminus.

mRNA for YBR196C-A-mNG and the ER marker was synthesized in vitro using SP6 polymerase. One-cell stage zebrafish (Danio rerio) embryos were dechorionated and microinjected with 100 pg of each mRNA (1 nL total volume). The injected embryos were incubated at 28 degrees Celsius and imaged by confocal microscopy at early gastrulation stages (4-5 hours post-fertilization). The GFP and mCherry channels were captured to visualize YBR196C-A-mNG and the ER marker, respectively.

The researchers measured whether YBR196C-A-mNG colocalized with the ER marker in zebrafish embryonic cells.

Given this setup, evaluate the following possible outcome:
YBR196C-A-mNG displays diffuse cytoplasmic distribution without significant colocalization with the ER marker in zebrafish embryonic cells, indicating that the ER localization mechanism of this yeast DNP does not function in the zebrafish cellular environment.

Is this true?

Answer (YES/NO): NO